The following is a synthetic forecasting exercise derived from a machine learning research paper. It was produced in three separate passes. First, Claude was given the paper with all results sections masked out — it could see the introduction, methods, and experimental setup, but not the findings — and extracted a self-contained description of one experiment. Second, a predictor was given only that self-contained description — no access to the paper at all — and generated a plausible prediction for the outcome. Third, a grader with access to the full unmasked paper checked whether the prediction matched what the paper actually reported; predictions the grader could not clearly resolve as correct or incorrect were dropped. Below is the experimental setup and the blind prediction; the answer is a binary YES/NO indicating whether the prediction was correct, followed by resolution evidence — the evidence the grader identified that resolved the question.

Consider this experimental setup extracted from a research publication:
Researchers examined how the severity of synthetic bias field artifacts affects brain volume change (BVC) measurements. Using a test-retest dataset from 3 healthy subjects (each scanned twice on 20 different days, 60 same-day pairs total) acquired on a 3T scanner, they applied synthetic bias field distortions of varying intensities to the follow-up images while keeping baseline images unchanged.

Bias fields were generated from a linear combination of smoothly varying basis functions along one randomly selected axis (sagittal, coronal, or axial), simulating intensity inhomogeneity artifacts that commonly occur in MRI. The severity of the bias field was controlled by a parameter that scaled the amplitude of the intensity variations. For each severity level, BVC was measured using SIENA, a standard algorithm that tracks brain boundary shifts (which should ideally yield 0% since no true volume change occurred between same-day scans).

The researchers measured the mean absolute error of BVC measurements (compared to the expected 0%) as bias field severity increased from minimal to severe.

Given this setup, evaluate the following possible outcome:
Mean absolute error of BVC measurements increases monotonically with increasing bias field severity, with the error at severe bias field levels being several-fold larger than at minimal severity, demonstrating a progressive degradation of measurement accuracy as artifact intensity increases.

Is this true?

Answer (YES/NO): NO